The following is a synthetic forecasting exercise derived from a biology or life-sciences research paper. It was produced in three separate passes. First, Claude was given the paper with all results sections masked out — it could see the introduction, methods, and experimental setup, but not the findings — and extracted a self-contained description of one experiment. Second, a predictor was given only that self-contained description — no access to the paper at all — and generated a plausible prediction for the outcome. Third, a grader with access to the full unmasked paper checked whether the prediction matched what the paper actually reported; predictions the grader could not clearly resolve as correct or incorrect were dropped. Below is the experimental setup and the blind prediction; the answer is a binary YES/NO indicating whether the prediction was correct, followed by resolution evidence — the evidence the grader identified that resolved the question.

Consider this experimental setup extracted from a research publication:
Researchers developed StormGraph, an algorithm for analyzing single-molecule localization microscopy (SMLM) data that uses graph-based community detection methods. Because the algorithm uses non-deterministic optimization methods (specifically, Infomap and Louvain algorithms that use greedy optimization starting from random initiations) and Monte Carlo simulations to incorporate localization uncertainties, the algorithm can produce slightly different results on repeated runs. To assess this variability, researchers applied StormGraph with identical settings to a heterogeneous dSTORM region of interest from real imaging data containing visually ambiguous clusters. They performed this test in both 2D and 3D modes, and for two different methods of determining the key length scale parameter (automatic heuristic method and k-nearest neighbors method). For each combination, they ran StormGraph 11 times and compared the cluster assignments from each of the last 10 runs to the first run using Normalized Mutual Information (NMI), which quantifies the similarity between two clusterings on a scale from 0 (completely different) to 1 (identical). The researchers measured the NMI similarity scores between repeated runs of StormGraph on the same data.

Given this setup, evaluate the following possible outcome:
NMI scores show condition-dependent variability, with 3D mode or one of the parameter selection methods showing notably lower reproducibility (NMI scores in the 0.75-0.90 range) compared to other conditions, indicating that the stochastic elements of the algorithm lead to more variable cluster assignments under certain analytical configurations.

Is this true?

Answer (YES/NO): NO